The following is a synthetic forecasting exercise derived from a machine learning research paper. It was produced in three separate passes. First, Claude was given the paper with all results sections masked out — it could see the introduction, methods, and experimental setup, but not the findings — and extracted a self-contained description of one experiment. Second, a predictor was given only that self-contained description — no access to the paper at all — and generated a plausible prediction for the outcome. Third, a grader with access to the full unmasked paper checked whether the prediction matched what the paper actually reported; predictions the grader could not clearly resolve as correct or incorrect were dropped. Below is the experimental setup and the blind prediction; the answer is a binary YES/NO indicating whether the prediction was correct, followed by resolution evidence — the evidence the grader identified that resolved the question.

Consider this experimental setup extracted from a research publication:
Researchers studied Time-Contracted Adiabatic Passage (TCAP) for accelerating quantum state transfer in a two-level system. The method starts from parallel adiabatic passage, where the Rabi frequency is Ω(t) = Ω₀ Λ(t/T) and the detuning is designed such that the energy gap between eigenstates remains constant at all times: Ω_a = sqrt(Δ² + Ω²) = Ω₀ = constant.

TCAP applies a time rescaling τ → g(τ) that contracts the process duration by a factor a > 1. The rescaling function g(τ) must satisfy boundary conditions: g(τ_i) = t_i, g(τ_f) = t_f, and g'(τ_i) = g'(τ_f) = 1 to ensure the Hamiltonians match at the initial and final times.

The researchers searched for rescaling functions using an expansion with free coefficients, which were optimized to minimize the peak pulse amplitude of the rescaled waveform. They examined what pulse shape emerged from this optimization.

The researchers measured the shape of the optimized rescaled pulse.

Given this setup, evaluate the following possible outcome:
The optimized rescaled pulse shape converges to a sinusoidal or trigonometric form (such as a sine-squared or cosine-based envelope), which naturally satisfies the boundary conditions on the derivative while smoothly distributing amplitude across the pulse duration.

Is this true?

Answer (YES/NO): NO